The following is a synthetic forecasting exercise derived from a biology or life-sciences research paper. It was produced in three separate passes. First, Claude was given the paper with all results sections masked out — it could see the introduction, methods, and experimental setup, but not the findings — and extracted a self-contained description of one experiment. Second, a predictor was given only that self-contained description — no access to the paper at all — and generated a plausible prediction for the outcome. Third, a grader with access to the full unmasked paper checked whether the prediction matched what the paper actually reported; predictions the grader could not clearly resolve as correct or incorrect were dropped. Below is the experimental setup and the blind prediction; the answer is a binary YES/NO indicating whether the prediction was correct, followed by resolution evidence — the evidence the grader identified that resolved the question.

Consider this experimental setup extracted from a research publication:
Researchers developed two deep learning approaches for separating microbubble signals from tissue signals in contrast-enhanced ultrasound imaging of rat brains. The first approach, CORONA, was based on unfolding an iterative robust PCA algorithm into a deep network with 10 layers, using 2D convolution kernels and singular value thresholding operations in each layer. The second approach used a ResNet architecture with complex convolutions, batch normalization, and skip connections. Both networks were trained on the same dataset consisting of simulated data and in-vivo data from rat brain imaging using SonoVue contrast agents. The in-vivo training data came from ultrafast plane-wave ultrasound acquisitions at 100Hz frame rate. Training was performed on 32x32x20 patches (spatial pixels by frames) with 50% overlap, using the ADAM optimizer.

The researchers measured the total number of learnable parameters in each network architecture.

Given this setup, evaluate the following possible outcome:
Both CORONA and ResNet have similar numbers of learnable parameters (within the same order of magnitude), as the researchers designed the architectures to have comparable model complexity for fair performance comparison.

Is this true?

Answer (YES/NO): NO